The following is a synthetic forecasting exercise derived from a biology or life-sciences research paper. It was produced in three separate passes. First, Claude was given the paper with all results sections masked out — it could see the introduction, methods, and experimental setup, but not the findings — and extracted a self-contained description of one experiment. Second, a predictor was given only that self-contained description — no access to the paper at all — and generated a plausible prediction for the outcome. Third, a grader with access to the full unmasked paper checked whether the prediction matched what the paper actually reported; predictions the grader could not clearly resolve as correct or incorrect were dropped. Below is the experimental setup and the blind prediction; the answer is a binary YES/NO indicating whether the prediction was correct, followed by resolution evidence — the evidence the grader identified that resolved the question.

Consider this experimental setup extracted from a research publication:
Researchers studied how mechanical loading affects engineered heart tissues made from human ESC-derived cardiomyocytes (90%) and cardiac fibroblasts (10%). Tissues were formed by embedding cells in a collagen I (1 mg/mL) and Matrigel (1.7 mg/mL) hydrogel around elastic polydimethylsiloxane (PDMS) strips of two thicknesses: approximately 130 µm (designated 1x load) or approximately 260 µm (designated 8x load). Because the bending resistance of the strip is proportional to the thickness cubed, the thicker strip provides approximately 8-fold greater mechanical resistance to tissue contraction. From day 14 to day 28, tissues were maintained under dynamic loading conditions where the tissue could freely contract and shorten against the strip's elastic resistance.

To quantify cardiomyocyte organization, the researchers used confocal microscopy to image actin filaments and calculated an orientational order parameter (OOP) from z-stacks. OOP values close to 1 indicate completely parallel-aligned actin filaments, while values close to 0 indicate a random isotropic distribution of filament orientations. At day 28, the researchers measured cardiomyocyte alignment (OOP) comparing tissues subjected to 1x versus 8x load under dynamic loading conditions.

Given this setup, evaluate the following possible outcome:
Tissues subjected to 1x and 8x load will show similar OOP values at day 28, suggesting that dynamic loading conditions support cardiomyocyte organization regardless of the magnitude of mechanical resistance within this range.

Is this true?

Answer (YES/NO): NO